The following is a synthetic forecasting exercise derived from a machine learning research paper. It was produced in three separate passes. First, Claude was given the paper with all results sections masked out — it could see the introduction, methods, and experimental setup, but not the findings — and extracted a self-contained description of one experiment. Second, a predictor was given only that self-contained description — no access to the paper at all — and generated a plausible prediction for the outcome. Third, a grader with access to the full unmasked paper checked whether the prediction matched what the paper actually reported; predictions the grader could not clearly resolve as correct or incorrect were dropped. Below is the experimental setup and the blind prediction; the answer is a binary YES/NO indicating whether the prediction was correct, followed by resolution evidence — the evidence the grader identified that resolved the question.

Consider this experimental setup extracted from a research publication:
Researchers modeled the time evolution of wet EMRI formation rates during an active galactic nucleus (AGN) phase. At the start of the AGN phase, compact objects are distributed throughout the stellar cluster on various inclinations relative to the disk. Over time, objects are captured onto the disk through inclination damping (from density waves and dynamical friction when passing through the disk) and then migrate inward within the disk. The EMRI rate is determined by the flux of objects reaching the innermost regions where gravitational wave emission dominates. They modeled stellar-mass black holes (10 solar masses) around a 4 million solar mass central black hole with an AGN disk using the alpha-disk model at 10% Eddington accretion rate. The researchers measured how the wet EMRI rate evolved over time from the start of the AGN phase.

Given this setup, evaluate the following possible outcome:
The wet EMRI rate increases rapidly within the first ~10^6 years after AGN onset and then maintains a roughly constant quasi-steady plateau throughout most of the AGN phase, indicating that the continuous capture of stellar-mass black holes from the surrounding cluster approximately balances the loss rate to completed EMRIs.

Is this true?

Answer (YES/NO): NO